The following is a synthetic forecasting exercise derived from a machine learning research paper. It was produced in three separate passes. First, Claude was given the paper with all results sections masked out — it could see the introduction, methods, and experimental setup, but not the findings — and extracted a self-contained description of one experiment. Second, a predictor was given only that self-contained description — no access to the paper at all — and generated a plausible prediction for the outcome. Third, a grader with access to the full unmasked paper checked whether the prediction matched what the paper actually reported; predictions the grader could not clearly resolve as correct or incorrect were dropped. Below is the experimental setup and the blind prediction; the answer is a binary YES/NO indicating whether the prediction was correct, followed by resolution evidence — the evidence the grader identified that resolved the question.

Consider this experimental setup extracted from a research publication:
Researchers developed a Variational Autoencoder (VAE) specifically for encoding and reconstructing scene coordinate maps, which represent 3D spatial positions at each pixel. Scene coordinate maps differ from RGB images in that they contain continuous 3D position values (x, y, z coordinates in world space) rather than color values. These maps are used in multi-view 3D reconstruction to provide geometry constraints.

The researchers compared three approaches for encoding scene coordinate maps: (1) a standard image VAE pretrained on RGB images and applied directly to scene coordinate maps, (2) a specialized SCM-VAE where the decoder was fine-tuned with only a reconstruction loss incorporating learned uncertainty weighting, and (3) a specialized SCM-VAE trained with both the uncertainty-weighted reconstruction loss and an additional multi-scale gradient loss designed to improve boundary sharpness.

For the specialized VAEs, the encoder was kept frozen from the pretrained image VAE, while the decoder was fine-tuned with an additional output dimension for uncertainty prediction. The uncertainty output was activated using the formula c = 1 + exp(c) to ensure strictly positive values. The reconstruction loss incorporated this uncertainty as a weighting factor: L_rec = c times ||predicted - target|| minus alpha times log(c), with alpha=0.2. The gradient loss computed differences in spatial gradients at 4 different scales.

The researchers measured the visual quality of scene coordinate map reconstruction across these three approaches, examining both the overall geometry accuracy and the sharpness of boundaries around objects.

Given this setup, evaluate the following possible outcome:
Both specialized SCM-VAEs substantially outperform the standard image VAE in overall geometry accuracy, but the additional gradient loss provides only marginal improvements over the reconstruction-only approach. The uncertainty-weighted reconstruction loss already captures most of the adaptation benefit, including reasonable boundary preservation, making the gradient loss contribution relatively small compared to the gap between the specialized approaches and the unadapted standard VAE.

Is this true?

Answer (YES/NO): NO